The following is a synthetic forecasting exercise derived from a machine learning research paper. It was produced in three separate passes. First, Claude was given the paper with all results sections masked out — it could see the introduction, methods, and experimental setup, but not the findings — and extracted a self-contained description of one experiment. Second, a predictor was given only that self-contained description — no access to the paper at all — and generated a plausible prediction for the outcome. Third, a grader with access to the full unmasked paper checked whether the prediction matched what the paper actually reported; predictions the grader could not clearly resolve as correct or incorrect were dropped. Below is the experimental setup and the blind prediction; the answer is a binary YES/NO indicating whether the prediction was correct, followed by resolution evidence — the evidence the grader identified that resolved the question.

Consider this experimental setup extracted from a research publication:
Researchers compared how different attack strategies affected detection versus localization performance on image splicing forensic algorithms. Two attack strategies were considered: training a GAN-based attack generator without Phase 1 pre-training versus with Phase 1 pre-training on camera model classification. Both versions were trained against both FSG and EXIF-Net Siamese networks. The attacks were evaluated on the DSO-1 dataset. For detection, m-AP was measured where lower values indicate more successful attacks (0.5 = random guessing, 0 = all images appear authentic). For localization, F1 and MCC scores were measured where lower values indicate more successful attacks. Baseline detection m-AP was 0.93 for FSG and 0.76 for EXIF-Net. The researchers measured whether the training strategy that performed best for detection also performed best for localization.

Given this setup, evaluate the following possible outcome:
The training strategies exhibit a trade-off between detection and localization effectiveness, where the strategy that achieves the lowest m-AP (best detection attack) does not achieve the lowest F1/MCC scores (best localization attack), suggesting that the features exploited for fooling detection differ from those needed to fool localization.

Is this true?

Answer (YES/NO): NO